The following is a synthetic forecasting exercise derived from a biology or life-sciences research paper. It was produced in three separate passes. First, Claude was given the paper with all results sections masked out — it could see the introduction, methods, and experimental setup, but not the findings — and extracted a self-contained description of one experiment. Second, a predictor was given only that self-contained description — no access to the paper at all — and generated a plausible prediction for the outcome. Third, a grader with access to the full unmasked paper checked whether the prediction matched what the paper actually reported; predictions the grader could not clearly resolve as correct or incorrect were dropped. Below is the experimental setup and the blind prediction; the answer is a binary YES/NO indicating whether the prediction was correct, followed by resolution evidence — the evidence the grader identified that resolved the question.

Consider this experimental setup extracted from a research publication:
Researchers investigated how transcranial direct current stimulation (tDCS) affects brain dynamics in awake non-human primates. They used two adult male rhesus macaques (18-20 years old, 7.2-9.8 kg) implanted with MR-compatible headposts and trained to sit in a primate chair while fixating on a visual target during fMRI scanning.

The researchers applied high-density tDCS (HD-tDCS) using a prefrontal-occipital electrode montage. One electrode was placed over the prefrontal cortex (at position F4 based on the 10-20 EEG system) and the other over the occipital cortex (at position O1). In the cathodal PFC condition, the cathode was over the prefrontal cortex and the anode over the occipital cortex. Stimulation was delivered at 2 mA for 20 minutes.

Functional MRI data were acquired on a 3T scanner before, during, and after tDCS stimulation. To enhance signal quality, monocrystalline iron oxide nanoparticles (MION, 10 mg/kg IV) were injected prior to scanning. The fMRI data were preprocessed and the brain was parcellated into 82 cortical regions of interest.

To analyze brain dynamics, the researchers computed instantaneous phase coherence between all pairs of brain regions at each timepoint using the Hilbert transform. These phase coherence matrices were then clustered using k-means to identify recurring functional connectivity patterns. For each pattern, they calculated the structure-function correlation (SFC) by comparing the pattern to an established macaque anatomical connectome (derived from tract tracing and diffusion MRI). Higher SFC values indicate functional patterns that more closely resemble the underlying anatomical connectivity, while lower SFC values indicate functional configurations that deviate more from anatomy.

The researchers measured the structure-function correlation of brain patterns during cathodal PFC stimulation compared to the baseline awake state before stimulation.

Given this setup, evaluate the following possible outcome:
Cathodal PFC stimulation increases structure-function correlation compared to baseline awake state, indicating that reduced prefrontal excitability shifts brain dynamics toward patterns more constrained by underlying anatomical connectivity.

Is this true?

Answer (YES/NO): YES